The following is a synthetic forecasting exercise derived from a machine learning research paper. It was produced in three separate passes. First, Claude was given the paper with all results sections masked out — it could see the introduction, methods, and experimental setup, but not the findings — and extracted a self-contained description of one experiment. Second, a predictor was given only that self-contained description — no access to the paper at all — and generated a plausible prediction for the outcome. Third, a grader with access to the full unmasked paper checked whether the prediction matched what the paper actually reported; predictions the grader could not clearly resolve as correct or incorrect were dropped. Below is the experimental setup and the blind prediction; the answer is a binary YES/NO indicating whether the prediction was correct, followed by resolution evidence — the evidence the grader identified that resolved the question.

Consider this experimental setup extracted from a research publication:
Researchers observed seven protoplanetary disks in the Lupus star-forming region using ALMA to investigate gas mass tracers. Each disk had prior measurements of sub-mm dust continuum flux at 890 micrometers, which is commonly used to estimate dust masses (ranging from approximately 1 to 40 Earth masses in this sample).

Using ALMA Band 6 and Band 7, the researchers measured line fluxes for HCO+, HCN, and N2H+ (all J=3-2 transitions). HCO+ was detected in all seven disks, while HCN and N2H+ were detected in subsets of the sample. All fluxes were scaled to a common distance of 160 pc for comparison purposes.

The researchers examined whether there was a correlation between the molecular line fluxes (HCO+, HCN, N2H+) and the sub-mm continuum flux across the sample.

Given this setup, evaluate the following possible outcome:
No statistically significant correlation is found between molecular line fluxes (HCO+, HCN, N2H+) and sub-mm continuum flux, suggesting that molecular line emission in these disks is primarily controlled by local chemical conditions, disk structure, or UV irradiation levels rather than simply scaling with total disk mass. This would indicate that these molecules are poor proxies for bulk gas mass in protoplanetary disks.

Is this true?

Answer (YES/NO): NO